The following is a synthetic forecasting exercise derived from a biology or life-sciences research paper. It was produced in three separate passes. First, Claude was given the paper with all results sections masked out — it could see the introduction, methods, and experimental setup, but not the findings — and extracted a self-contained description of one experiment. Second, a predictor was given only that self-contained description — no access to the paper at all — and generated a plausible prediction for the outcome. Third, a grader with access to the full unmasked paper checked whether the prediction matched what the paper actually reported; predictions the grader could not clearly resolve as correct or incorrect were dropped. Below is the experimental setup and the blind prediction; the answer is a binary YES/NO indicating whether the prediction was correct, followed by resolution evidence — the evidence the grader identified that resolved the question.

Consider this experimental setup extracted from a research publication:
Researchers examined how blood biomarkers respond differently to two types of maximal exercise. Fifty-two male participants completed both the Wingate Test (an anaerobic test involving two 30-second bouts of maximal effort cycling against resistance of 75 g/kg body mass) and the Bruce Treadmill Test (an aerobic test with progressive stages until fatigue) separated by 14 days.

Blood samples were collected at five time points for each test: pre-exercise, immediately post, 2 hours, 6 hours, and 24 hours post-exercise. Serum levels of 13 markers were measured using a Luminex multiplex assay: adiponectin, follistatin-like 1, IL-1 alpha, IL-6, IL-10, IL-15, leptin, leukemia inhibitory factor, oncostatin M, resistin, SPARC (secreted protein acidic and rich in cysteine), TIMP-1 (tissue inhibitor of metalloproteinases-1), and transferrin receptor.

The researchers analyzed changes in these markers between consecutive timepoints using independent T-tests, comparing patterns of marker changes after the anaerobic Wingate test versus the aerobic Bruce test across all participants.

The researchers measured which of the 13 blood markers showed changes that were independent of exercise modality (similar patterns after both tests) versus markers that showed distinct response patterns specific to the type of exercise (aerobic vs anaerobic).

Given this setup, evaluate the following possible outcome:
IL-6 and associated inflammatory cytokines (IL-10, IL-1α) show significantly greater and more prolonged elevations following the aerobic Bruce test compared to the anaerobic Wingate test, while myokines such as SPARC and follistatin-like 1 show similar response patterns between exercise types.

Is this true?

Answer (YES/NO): NO